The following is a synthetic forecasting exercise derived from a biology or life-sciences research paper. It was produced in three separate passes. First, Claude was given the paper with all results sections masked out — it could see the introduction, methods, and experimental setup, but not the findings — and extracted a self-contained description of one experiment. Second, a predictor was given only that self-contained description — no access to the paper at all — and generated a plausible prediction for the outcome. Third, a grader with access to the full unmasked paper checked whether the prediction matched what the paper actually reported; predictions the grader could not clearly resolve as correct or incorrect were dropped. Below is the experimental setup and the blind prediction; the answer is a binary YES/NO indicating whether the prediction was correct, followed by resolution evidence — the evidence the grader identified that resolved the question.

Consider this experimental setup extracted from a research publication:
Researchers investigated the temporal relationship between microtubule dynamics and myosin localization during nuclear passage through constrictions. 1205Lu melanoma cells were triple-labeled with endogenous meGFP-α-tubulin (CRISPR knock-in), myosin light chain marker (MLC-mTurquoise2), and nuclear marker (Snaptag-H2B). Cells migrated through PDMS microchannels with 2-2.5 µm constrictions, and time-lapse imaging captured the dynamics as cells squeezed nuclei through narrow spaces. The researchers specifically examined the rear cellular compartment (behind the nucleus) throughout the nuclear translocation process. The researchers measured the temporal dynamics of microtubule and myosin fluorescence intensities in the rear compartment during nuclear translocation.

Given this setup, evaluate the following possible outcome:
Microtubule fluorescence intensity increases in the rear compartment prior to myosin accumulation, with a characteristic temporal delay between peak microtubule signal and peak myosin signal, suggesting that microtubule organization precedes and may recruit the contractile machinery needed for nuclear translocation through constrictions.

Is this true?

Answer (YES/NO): NO